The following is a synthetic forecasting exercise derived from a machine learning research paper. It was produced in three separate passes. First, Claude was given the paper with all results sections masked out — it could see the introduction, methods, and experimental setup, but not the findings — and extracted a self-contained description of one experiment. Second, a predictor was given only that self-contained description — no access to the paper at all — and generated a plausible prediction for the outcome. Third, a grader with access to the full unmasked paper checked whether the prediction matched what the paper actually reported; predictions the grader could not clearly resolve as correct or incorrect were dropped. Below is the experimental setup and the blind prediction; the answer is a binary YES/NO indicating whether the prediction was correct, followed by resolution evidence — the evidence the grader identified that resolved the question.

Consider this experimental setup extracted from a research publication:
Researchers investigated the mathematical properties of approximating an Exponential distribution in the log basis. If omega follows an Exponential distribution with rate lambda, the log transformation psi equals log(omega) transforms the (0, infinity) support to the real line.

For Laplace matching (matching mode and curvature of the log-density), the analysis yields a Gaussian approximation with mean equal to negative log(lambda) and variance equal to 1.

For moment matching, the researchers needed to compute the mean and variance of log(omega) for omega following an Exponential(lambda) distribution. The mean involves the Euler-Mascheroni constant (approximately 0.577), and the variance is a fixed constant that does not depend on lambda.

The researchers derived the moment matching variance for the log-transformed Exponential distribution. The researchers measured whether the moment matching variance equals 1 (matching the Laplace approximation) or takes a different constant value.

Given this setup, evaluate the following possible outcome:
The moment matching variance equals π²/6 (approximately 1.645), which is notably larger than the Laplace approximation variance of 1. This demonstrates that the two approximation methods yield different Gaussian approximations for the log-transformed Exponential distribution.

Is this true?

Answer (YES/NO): YES